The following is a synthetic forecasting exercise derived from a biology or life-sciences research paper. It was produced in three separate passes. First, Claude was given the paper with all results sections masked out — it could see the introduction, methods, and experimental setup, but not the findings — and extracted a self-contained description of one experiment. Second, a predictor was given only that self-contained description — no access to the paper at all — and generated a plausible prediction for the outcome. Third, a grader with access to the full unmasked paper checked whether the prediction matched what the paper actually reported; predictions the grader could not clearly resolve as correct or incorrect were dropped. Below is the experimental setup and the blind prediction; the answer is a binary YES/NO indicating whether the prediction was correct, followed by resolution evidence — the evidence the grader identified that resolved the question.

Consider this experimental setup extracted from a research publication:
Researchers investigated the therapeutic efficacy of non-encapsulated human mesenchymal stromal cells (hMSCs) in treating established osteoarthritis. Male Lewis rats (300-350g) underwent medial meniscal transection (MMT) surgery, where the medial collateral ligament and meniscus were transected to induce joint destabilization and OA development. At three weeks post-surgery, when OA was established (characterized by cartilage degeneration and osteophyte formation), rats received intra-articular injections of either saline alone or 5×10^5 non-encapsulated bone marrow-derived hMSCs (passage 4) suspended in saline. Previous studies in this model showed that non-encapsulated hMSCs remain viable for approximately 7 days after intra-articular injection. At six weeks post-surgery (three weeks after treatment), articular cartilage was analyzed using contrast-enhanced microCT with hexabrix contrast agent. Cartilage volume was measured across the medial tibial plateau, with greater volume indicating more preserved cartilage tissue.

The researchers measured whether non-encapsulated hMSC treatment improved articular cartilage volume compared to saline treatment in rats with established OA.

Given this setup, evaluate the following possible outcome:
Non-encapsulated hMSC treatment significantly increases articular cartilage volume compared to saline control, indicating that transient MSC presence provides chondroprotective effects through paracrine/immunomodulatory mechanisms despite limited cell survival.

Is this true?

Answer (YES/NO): NO